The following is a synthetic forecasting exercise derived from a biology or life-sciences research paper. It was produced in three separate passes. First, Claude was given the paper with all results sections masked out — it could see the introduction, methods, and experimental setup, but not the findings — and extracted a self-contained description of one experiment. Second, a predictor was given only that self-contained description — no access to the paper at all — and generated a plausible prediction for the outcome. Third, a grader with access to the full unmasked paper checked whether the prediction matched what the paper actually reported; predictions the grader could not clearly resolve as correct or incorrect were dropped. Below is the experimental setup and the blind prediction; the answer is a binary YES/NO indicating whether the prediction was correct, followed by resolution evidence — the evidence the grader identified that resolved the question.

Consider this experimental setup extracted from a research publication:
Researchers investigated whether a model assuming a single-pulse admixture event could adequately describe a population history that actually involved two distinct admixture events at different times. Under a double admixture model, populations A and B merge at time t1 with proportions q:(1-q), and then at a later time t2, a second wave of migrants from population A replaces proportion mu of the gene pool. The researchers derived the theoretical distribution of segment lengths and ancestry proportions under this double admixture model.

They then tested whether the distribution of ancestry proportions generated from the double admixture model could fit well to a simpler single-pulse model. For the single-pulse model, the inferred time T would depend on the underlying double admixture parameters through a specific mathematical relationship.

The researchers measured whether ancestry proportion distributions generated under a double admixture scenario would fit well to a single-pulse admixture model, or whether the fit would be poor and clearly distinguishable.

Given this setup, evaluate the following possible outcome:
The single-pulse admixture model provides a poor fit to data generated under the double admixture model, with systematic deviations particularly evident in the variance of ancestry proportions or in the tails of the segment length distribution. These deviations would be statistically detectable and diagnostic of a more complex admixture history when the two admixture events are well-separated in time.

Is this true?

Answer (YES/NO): NO